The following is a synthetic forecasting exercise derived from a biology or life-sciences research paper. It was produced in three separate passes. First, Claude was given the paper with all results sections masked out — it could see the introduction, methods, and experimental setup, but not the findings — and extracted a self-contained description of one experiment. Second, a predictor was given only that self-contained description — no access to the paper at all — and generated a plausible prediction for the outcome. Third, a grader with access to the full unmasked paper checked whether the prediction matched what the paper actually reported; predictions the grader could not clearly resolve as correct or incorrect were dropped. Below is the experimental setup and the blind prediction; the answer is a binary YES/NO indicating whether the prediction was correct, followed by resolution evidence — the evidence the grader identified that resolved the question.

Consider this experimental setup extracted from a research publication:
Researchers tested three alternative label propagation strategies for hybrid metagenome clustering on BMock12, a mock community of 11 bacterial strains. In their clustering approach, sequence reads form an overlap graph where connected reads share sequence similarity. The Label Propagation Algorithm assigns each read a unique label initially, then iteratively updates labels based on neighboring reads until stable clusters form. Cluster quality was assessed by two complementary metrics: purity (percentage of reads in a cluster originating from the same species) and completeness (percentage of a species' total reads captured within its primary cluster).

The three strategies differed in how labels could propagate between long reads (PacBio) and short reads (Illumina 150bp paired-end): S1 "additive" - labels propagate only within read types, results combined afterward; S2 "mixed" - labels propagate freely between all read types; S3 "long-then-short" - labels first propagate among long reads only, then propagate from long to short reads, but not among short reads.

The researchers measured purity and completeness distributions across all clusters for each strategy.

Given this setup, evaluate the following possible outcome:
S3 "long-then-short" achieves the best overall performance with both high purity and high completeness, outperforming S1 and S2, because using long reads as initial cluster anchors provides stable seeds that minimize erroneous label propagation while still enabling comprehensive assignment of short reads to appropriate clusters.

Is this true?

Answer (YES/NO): YES